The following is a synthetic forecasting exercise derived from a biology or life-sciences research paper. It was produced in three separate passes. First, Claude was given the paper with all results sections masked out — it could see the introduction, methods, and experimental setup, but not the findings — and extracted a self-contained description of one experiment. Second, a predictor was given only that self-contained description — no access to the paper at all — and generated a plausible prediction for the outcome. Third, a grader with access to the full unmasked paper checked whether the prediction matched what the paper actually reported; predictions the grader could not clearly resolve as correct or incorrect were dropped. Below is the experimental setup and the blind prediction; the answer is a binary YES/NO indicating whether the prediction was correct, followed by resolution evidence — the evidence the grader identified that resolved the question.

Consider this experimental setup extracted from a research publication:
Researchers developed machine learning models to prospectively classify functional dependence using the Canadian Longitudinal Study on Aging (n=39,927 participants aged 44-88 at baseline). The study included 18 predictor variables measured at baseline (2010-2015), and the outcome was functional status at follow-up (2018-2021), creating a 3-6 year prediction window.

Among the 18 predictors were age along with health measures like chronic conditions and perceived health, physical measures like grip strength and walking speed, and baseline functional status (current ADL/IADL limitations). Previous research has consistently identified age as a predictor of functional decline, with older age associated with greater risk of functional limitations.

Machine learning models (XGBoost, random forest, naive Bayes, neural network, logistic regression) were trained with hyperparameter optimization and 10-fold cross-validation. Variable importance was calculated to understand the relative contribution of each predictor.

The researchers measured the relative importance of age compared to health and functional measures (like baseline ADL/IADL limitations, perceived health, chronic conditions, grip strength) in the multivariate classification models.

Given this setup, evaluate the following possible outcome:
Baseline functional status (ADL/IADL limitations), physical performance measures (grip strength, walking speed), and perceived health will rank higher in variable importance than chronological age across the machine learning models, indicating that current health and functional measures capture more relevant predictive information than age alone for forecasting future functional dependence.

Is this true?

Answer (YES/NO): NO